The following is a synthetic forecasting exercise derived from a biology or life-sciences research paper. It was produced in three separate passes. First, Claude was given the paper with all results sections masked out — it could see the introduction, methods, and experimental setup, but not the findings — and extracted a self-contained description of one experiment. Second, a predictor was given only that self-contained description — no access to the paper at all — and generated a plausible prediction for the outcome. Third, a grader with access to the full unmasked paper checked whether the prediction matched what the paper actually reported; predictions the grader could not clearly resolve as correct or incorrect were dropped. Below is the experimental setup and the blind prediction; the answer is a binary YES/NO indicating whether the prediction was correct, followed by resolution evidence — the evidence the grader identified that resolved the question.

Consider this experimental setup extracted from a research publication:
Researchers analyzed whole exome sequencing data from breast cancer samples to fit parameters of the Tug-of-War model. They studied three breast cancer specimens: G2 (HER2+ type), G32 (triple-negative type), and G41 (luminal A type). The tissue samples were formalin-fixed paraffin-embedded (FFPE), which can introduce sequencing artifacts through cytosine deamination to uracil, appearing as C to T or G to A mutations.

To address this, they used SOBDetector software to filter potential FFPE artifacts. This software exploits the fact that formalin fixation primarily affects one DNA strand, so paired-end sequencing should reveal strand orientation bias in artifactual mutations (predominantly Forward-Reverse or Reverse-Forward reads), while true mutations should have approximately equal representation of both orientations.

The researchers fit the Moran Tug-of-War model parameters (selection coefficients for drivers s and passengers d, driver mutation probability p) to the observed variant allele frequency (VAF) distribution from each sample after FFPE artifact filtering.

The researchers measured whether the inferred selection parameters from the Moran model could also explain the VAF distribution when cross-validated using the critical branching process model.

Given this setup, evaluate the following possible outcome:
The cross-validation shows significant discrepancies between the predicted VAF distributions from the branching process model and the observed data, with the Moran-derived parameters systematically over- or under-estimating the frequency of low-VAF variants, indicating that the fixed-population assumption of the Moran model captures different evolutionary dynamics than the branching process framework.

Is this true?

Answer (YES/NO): NO